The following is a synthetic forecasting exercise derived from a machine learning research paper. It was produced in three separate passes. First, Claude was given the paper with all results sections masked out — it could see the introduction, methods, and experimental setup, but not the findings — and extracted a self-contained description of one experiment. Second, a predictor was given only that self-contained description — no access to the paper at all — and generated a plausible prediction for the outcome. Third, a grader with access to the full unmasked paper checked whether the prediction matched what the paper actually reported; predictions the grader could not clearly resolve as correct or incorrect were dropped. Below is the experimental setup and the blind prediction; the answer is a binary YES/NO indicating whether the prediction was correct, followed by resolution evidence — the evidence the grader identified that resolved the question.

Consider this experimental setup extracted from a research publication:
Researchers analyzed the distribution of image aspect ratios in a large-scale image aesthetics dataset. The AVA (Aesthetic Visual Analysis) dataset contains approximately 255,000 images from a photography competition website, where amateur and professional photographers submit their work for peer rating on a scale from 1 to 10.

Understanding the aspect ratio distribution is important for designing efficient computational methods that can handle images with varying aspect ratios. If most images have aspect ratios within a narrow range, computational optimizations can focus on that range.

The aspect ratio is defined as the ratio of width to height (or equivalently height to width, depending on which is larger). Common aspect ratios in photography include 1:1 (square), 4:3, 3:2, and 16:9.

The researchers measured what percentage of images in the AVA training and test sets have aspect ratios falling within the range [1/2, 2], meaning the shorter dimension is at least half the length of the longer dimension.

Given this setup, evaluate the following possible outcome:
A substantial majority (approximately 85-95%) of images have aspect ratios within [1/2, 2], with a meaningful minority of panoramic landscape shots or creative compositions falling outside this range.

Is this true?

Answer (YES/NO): NO